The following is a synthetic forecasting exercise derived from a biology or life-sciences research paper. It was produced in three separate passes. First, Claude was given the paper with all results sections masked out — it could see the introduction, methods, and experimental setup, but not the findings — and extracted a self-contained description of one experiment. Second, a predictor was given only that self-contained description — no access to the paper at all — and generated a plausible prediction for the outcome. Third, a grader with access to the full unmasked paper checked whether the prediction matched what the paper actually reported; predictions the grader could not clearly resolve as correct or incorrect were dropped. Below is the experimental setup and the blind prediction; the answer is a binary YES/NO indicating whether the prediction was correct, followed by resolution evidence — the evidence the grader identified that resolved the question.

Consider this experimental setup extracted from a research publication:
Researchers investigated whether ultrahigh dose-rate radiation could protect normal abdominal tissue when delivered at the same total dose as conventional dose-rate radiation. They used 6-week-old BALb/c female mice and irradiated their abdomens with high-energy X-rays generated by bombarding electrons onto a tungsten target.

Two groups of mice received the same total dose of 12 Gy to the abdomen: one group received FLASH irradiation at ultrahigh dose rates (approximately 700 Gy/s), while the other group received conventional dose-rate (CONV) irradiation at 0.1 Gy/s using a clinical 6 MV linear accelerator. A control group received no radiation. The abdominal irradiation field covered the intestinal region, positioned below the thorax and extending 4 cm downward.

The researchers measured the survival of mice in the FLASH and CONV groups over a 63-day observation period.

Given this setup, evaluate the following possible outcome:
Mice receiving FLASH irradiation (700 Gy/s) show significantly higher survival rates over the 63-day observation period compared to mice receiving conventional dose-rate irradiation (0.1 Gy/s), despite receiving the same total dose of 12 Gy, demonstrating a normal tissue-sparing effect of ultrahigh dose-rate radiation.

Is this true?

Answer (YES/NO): NO